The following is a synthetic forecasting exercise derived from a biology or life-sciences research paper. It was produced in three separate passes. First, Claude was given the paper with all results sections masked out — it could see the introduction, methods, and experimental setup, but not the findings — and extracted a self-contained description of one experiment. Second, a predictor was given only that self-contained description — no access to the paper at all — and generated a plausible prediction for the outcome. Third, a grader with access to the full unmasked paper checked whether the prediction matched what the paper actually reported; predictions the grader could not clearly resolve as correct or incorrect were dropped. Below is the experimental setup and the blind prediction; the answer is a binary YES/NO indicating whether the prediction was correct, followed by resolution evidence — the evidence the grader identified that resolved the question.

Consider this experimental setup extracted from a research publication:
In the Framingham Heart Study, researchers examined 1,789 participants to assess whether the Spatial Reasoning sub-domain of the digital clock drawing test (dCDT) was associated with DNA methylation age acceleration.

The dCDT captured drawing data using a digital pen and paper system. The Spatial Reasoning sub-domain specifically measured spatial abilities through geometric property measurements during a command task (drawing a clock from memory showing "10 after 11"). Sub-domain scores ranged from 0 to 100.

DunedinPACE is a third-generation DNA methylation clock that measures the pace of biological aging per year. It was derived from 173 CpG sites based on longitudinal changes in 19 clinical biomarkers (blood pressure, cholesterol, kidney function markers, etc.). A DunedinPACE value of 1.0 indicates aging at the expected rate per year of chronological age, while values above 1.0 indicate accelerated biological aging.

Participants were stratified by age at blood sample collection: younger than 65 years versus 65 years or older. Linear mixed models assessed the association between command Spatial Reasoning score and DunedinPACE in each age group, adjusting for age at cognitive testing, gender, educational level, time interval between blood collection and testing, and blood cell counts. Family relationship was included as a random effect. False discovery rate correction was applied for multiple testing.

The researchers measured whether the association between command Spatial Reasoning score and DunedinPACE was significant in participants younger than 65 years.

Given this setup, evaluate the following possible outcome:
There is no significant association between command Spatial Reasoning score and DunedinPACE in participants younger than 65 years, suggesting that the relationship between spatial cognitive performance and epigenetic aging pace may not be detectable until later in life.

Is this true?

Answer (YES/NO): YES